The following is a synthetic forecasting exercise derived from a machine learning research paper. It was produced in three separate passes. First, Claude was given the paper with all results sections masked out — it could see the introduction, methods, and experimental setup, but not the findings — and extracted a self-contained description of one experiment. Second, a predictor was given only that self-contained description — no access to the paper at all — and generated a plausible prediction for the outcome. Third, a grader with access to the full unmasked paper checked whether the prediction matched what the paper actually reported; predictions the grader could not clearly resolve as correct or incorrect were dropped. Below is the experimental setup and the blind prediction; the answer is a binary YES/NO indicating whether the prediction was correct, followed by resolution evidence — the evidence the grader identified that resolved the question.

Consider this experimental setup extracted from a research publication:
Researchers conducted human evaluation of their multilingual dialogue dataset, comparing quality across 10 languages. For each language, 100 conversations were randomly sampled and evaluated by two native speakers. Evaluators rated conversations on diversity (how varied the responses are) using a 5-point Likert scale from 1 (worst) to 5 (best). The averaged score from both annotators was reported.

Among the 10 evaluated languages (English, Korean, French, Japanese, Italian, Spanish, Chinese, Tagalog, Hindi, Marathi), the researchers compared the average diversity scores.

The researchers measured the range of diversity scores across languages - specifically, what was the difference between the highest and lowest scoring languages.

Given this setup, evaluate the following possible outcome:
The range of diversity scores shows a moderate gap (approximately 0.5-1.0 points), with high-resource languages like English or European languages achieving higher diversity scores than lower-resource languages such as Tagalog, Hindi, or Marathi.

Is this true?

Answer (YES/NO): NO